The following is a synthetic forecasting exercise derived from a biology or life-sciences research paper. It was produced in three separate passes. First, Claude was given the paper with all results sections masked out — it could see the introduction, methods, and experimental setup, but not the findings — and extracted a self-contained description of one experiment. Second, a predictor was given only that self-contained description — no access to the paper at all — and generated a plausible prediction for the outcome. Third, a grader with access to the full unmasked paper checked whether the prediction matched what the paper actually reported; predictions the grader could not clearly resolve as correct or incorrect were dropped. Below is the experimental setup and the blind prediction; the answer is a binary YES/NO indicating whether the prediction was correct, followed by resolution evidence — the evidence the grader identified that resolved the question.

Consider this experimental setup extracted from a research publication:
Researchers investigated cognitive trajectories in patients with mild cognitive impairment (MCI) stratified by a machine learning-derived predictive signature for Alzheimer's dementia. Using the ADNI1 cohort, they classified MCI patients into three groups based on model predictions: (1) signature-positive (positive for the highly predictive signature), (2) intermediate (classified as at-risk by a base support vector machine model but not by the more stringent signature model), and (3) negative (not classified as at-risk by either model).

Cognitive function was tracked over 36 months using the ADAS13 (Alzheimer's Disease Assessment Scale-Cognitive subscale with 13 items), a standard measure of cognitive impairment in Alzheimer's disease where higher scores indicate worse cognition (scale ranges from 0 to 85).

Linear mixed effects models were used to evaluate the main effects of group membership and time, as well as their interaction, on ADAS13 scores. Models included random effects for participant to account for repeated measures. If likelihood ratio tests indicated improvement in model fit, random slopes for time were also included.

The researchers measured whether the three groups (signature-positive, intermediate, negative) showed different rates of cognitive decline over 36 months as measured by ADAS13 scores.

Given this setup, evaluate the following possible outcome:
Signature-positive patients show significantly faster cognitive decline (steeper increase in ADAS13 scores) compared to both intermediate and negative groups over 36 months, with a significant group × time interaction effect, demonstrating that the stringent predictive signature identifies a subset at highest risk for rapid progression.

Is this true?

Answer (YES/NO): YES